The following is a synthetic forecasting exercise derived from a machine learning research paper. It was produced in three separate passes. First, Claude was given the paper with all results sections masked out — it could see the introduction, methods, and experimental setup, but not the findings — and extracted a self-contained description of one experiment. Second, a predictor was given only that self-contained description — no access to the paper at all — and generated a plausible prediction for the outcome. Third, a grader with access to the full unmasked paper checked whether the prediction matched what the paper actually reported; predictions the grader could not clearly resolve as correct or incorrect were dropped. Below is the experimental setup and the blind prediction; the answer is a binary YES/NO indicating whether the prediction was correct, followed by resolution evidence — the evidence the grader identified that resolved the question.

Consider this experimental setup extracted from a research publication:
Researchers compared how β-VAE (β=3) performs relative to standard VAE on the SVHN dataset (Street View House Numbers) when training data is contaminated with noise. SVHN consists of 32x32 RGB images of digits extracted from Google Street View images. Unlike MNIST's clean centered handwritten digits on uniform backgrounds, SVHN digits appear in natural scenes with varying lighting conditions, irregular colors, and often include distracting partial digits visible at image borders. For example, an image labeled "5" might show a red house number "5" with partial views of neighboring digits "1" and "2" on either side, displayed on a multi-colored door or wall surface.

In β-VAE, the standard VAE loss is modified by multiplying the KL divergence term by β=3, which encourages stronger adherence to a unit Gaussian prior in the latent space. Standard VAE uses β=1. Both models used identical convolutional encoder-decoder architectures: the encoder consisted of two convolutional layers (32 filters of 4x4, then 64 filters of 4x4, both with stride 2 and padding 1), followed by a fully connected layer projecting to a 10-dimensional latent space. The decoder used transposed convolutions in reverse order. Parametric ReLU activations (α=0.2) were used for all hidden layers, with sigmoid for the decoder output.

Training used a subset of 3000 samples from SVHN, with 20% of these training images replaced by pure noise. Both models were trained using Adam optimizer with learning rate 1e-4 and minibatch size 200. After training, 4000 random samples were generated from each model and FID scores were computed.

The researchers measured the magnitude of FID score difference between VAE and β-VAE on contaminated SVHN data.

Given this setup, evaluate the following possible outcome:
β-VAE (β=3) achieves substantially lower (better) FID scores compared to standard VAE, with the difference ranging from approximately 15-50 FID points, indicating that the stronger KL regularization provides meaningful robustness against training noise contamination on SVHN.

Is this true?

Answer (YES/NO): NO